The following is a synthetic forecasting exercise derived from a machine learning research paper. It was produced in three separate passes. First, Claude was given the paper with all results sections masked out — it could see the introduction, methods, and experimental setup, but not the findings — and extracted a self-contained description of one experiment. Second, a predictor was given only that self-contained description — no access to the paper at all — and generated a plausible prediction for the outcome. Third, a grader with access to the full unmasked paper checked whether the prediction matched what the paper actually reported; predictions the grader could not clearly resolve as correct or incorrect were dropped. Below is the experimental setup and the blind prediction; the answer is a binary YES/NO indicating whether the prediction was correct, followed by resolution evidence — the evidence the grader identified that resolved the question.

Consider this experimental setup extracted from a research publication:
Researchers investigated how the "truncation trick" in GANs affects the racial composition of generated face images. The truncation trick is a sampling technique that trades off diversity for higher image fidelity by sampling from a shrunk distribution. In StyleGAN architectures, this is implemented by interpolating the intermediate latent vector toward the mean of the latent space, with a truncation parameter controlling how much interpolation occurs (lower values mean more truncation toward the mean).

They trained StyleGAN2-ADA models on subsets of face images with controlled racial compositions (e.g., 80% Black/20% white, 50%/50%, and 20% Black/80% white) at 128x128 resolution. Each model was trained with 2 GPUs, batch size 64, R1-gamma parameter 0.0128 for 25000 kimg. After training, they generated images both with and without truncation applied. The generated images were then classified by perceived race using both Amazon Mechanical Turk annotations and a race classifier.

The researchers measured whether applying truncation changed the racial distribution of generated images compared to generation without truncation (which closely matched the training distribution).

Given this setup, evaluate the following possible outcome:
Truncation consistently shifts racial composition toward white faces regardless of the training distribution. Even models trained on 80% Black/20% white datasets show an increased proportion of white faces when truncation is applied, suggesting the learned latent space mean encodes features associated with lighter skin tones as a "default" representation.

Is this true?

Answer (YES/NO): NO